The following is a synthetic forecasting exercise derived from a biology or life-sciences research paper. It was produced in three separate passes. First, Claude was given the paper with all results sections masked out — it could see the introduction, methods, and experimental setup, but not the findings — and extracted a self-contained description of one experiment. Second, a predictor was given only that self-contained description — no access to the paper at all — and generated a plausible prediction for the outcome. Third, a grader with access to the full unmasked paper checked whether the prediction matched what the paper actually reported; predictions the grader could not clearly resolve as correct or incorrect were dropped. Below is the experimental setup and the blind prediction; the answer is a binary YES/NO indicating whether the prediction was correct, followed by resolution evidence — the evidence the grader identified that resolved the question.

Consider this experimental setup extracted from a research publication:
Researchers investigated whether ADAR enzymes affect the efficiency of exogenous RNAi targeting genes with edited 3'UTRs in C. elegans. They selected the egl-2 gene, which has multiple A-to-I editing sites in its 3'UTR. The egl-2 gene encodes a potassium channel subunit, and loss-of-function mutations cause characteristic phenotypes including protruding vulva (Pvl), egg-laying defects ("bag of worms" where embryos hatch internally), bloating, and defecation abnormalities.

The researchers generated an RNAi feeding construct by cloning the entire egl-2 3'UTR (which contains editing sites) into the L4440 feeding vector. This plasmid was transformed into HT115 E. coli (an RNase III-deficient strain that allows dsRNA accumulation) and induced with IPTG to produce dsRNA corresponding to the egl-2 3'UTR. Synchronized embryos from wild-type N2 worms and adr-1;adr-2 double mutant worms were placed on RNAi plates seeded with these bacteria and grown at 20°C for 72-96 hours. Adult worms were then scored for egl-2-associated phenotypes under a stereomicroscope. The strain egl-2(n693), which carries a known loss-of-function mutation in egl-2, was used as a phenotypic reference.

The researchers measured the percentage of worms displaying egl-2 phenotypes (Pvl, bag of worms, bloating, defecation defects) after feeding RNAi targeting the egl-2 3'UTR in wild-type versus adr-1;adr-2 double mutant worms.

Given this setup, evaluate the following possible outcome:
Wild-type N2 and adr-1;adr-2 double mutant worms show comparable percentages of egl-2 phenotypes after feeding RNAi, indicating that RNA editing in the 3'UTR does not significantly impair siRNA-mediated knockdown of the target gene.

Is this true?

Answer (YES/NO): NO